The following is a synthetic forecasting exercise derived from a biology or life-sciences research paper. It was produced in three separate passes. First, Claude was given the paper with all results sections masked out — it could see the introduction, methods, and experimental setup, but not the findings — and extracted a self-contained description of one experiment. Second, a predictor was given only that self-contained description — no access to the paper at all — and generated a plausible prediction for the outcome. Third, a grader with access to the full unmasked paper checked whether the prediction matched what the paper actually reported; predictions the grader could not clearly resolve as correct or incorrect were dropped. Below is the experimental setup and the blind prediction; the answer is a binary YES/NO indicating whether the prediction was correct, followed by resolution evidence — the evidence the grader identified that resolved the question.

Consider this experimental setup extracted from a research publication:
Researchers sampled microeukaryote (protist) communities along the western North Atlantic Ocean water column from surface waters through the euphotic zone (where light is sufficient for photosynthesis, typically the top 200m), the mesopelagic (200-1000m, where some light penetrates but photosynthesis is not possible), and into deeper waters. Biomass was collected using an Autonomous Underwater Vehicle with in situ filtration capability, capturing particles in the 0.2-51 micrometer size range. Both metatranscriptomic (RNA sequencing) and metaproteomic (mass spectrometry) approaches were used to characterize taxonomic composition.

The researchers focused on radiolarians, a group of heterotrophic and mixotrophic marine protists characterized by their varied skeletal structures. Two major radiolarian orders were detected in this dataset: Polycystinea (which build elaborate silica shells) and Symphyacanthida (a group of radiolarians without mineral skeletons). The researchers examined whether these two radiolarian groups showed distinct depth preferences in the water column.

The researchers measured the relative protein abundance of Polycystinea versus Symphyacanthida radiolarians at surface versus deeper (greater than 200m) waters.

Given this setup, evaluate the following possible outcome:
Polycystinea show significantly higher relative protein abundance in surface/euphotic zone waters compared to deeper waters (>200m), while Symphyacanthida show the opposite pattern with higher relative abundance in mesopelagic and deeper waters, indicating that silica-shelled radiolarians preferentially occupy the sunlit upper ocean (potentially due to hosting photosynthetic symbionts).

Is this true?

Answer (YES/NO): YES